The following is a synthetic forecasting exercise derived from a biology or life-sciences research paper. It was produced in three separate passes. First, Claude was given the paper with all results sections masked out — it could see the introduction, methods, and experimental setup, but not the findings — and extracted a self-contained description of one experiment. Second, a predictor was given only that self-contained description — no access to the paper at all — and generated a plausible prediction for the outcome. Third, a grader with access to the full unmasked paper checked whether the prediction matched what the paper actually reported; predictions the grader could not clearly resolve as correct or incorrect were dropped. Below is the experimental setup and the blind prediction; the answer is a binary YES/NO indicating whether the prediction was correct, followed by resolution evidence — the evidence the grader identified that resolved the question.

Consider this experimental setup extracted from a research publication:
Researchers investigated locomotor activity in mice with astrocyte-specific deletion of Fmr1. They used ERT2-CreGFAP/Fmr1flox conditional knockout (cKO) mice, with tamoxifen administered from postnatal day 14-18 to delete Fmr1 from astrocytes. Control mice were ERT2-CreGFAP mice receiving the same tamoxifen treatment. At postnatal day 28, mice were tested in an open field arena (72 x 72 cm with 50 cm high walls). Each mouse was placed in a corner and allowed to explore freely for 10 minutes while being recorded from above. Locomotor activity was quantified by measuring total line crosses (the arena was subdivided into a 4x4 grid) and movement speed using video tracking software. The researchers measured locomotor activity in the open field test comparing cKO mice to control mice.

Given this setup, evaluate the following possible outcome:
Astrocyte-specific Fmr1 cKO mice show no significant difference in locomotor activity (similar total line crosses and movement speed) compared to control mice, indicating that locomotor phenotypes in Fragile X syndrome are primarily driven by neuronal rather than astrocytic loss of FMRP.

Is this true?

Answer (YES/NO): NO